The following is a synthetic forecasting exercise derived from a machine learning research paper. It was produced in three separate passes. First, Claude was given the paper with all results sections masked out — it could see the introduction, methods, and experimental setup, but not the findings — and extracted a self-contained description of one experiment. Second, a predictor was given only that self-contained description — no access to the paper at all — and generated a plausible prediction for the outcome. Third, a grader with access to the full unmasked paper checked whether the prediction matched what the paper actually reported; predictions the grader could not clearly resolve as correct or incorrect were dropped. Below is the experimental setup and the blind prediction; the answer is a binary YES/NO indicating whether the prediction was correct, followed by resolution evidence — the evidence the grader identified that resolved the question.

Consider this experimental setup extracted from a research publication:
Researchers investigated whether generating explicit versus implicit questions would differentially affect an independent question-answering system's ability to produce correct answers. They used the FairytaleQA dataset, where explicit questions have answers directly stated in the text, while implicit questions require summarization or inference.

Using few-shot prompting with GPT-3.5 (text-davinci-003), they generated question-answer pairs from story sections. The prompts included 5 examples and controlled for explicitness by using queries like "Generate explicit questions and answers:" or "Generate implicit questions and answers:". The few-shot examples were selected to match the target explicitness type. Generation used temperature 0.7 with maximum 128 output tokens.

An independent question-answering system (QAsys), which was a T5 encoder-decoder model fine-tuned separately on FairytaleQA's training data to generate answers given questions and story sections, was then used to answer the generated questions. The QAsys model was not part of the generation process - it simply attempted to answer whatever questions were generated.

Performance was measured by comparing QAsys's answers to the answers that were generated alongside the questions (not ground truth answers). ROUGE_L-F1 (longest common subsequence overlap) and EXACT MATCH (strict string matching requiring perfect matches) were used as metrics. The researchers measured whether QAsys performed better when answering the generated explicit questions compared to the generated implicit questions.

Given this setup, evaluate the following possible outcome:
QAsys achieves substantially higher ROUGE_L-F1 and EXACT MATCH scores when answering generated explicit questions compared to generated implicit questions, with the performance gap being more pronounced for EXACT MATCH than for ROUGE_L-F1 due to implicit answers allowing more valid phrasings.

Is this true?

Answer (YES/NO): YES